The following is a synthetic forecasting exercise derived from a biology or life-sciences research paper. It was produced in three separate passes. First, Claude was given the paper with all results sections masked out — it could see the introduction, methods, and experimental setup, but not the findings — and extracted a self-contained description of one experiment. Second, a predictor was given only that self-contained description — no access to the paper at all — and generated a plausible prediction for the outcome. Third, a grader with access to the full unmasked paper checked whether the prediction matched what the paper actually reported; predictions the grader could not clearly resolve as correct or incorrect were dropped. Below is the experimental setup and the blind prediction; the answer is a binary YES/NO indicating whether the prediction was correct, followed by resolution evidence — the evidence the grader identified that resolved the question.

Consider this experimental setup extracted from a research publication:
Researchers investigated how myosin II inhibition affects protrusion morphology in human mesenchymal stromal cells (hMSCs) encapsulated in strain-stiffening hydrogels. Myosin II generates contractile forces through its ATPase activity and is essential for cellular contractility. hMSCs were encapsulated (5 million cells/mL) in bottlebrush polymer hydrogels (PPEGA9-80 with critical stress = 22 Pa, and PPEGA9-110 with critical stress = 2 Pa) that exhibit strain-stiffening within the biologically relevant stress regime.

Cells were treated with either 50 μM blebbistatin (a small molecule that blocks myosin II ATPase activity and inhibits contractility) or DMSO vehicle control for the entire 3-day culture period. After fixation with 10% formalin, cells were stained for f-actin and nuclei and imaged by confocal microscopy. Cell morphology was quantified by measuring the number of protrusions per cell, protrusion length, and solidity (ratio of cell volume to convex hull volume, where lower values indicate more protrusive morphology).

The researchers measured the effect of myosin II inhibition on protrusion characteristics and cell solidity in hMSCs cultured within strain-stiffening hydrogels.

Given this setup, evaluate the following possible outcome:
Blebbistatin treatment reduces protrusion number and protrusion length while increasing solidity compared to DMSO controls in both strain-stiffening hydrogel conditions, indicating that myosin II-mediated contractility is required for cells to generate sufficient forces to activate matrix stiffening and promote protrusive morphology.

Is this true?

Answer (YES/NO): NO